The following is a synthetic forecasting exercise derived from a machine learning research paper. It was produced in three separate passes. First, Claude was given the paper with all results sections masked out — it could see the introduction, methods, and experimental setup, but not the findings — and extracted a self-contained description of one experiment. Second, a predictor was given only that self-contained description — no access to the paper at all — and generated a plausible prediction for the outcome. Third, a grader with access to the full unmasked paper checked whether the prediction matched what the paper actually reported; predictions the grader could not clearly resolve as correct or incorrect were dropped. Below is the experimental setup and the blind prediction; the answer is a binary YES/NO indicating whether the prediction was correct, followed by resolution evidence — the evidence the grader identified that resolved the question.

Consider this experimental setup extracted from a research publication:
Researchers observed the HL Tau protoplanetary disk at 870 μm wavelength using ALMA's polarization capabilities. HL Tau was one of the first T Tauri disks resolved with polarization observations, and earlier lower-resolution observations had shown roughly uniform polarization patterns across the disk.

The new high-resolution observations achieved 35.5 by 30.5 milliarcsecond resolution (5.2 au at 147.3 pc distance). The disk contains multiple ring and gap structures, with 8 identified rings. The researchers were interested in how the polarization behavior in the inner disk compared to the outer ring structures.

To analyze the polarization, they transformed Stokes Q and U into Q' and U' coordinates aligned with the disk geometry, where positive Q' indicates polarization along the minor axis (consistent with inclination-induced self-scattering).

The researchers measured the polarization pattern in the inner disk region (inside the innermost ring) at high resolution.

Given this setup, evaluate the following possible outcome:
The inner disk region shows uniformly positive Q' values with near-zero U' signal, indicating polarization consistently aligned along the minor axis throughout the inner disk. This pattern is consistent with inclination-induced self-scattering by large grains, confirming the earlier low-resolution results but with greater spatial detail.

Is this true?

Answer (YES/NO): NO